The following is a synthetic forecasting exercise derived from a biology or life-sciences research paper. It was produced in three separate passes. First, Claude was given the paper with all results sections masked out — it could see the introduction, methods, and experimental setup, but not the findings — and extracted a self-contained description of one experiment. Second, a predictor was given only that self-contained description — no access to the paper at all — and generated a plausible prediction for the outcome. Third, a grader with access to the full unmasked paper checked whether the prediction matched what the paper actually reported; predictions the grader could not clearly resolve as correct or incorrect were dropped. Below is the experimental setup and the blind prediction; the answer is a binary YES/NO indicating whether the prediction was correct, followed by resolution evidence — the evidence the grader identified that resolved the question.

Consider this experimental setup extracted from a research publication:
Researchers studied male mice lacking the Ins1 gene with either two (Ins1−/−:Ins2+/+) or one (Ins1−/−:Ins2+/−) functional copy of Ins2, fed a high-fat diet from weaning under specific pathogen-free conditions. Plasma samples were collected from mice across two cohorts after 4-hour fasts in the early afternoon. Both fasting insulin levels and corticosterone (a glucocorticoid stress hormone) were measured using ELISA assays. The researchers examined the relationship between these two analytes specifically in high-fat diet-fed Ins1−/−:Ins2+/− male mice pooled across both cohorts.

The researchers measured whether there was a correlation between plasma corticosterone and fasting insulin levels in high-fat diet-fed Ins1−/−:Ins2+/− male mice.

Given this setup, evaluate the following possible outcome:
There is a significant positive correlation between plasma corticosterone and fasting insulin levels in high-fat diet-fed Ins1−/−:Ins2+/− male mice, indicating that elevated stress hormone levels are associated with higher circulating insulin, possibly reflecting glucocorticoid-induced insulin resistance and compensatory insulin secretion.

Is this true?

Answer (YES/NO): NO